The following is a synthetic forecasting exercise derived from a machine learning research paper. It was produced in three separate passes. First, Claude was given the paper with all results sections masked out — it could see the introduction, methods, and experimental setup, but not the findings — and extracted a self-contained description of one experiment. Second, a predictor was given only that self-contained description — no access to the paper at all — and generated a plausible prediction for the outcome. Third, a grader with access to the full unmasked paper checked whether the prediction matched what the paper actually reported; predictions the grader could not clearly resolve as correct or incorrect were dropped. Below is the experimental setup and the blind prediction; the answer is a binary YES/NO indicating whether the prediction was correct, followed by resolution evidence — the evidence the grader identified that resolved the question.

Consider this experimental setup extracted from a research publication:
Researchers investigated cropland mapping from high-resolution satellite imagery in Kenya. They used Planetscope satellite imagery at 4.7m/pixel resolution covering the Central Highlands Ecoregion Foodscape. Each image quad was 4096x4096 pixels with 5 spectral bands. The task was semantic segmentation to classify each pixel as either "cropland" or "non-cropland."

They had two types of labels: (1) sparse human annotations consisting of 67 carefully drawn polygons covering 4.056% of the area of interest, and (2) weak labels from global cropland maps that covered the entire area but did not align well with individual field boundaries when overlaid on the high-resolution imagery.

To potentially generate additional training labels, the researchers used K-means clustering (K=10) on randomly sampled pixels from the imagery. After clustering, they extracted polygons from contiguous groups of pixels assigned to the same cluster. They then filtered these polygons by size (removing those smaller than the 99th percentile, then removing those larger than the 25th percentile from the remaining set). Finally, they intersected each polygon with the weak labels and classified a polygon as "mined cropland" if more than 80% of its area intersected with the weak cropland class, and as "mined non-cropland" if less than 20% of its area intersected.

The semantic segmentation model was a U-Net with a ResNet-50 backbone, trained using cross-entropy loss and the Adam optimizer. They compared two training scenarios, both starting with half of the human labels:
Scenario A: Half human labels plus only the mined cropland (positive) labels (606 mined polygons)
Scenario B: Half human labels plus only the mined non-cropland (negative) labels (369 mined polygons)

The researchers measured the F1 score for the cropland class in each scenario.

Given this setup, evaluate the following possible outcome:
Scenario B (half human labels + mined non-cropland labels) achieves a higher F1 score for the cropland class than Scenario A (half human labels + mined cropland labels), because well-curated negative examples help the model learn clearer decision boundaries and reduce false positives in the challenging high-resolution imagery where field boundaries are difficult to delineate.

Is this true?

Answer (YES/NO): YES